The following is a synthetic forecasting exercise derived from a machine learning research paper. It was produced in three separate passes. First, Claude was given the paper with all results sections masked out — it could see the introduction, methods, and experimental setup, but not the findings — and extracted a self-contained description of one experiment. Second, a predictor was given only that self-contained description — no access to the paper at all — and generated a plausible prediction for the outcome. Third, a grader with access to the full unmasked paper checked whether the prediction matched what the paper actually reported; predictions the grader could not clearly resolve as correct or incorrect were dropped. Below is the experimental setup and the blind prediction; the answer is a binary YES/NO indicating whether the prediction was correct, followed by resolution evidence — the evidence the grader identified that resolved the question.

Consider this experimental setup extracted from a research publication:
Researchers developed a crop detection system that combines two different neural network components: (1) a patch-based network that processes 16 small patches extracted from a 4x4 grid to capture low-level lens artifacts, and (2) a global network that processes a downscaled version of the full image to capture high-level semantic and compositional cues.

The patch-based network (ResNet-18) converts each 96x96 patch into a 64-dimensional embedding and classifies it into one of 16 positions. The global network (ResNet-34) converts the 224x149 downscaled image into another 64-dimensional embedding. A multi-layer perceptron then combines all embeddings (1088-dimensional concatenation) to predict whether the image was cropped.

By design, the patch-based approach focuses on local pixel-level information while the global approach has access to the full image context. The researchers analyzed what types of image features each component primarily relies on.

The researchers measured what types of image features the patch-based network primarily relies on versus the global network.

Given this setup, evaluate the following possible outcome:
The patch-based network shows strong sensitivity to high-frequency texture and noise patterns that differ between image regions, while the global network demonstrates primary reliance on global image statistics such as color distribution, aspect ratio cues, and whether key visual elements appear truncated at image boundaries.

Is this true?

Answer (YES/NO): NO